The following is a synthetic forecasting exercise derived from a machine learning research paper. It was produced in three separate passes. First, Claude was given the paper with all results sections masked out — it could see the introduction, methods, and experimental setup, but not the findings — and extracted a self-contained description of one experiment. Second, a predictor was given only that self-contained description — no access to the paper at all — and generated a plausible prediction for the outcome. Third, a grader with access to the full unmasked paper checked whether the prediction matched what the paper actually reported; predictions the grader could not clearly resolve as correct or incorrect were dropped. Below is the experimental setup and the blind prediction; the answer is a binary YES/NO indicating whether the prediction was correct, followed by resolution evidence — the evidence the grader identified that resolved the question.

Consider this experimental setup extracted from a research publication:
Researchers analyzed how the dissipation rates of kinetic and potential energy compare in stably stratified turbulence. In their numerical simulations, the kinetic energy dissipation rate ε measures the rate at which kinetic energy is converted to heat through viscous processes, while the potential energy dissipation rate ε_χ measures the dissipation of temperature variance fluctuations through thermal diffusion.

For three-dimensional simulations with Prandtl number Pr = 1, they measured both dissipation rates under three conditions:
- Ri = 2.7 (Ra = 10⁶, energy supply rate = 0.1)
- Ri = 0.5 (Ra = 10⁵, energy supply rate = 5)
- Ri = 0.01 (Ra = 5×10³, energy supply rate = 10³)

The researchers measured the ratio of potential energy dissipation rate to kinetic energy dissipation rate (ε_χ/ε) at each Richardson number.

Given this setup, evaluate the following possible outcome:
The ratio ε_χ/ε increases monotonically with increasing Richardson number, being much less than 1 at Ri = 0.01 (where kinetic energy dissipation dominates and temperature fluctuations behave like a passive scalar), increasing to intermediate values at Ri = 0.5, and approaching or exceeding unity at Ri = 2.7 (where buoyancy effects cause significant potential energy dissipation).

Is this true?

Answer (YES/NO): NO